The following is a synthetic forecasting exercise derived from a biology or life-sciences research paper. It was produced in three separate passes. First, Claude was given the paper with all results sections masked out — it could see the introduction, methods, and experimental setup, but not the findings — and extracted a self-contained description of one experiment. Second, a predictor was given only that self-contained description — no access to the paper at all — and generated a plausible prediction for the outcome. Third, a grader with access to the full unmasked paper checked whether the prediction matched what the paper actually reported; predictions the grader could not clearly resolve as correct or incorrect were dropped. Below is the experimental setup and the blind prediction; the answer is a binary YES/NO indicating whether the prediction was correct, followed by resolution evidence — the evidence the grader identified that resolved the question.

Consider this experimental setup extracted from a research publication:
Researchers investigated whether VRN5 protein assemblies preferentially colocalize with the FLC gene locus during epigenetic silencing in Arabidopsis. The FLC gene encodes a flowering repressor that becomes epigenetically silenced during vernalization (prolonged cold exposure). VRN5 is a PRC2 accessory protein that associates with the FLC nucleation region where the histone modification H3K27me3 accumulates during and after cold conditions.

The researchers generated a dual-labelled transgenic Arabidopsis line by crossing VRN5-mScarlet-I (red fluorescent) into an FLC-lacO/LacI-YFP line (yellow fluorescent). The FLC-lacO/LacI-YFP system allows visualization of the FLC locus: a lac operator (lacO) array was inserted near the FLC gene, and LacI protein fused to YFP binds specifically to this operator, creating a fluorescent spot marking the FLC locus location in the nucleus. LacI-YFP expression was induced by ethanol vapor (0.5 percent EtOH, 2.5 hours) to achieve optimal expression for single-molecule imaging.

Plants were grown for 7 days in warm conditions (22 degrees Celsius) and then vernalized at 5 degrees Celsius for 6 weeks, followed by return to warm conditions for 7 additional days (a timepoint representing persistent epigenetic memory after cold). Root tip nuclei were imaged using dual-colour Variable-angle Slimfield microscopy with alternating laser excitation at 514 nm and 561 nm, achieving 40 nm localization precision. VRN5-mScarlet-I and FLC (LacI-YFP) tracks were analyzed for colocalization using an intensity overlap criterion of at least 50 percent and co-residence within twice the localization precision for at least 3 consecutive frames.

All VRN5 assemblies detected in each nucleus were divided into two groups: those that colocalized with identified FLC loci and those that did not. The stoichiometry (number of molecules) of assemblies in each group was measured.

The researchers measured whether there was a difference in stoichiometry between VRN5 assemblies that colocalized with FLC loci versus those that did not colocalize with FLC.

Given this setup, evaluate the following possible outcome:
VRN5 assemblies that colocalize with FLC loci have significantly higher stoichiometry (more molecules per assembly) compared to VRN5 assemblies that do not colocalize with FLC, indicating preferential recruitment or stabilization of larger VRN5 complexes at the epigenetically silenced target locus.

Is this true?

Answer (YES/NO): YES